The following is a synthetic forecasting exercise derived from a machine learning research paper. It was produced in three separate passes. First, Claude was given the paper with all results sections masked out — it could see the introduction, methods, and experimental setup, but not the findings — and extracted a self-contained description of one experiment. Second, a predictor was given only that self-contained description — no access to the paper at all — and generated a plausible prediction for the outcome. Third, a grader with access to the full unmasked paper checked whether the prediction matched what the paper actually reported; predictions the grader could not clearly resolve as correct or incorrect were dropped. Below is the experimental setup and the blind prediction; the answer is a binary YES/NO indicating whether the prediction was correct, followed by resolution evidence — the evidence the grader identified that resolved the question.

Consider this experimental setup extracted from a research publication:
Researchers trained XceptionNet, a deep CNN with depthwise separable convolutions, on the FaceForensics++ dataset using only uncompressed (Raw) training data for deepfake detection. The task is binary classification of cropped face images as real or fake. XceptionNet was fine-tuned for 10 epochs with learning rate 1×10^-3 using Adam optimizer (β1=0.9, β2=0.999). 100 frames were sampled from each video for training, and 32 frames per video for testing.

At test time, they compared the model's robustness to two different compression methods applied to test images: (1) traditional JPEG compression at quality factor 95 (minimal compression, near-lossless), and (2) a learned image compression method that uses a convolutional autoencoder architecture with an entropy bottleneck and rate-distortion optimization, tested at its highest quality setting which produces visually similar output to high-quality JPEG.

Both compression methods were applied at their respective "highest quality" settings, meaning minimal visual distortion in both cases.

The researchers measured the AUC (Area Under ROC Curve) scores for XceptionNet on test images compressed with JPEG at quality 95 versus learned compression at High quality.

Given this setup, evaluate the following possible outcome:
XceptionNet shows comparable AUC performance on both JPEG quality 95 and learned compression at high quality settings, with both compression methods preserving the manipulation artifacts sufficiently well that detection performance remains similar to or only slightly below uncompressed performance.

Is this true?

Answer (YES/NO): NO